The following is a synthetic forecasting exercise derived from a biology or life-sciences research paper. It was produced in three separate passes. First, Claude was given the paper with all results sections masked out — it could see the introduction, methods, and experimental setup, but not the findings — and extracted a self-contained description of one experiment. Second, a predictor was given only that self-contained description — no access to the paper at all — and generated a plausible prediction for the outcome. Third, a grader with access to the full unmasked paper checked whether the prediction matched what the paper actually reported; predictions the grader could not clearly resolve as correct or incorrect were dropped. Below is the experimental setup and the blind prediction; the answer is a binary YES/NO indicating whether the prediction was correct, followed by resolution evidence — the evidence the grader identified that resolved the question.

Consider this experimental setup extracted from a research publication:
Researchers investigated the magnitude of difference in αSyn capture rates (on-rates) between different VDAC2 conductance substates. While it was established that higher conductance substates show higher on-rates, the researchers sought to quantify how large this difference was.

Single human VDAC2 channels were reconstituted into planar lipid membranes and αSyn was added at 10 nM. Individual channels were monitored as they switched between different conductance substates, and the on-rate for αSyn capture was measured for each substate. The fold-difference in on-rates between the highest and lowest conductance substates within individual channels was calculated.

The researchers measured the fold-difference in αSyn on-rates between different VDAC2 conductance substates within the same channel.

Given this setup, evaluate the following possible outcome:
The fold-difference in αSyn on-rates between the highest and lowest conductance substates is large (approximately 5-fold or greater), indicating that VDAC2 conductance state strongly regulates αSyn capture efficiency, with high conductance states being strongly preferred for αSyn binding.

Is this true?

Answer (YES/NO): YES